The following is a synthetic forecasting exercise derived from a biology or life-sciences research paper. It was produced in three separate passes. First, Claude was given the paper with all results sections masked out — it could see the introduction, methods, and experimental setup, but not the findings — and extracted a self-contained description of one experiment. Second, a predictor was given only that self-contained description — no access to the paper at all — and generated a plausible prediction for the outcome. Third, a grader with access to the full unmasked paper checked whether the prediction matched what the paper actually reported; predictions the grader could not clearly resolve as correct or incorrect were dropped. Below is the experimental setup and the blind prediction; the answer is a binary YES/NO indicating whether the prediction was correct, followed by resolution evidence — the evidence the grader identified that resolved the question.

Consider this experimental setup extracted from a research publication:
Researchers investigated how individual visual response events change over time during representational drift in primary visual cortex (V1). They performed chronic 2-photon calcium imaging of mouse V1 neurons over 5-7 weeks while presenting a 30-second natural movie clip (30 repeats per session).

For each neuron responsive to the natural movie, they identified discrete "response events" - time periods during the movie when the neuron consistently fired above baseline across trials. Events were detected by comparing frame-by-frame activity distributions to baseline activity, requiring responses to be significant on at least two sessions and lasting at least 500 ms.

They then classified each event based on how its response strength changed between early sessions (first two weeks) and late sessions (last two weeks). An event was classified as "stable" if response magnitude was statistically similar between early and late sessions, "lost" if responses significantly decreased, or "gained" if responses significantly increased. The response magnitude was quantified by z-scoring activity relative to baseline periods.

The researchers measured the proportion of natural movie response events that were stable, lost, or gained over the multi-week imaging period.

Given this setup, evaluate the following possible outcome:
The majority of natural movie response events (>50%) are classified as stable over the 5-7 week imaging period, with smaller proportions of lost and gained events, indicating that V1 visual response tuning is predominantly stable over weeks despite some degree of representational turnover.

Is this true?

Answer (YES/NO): YES